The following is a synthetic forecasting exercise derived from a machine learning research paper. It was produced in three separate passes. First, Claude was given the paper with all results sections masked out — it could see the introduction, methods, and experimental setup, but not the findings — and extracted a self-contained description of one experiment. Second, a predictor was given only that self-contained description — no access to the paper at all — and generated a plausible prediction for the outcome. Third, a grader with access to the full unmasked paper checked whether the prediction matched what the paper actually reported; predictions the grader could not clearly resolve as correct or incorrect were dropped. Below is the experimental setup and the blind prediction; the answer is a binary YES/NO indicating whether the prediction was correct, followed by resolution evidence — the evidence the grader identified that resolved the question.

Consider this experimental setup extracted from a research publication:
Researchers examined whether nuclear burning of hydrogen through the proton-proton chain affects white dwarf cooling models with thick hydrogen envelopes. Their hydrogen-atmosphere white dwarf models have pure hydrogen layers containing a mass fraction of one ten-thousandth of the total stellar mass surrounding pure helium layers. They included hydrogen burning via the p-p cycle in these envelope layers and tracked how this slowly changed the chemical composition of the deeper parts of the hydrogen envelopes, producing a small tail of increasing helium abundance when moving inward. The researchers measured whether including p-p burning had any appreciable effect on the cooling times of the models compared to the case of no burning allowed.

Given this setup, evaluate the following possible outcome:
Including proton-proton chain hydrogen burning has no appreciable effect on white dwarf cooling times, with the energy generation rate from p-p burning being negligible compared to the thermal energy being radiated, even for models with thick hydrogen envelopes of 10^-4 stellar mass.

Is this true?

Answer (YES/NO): YES